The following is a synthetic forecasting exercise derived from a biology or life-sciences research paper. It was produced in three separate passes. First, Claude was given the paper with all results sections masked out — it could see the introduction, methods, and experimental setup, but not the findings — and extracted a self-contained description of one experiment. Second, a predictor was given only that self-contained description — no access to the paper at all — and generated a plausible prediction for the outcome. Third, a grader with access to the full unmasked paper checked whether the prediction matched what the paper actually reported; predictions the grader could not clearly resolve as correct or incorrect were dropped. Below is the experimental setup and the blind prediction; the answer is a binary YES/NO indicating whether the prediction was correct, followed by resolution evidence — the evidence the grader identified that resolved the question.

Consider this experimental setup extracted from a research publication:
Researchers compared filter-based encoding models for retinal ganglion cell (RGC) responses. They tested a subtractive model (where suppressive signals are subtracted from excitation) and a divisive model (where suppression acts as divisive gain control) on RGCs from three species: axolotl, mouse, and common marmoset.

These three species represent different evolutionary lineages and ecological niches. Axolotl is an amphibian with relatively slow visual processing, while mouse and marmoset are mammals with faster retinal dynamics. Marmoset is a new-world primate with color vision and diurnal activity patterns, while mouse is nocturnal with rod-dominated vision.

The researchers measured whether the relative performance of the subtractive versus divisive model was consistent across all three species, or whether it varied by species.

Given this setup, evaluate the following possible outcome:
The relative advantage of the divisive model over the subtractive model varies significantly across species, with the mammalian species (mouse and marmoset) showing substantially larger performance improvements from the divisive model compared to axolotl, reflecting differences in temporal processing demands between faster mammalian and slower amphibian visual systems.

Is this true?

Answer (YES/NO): NO